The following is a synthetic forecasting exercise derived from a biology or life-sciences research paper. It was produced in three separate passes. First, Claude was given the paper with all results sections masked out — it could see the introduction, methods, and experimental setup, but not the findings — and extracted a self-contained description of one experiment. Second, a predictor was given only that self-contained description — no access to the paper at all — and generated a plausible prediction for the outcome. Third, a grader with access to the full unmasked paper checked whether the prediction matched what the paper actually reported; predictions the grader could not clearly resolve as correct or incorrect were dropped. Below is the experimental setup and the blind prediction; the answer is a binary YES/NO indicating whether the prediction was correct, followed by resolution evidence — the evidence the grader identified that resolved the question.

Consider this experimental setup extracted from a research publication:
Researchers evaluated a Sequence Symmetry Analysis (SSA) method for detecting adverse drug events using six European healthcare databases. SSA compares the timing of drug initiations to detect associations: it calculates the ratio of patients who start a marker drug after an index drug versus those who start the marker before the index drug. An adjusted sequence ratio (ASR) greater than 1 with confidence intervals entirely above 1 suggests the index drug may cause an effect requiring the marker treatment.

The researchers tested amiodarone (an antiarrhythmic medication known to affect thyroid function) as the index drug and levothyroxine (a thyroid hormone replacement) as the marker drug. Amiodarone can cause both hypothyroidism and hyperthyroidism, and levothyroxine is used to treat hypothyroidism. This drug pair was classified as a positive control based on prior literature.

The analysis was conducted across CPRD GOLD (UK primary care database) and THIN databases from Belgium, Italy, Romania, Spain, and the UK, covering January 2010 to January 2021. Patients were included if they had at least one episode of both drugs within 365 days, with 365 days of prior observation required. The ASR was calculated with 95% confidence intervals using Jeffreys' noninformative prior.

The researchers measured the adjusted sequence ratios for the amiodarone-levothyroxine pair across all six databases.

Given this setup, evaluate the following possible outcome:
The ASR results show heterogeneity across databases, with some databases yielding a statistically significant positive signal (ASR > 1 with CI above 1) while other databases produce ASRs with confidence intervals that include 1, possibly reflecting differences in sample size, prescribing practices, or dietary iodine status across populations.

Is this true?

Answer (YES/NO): NO